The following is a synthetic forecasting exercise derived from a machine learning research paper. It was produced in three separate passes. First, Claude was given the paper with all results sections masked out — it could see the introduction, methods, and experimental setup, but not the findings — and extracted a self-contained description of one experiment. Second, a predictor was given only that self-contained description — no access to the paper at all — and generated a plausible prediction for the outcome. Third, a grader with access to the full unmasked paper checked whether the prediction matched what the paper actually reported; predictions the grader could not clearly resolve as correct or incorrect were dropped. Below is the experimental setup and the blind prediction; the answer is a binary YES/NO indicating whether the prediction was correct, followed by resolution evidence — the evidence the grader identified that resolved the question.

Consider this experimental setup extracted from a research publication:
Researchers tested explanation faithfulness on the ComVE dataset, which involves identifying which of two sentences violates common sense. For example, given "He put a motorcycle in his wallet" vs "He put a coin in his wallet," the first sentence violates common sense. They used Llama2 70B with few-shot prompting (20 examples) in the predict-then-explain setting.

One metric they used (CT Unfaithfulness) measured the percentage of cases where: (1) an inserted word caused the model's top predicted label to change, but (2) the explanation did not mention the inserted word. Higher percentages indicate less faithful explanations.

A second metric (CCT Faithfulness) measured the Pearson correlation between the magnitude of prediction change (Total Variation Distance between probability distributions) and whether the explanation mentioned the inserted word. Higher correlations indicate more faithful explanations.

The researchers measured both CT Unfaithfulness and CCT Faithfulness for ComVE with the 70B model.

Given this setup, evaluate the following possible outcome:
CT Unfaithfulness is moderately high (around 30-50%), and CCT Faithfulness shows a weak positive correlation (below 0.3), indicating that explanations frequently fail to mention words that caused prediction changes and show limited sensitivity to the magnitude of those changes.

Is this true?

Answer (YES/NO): NO